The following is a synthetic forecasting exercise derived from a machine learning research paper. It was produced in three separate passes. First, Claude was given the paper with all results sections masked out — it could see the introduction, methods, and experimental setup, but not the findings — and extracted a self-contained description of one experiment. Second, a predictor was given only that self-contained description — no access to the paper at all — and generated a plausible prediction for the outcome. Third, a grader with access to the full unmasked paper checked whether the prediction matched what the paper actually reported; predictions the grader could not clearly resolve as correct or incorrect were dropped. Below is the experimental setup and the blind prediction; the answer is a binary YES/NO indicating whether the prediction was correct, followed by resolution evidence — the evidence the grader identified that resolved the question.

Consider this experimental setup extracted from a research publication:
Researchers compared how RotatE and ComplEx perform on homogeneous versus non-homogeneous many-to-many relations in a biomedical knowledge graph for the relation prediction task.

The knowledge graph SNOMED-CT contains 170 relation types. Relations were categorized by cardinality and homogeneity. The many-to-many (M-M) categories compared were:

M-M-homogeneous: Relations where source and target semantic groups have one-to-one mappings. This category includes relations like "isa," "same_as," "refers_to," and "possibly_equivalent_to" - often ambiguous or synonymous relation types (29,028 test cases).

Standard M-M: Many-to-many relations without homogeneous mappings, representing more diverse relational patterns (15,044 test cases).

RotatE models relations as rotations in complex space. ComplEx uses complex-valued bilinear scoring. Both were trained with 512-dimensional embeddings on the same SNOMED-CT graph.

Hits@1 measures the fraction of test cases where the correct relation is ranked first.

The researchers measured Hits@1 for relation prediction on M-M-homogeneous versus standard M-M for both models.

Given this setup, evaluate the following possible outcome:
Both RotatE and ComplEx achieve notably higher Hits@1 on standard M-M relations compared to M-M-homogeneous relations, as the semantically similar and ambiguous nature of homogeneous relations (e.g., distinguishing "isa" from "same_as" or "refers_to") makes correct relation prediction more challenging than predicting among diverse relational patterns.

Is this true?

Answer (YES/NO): YES